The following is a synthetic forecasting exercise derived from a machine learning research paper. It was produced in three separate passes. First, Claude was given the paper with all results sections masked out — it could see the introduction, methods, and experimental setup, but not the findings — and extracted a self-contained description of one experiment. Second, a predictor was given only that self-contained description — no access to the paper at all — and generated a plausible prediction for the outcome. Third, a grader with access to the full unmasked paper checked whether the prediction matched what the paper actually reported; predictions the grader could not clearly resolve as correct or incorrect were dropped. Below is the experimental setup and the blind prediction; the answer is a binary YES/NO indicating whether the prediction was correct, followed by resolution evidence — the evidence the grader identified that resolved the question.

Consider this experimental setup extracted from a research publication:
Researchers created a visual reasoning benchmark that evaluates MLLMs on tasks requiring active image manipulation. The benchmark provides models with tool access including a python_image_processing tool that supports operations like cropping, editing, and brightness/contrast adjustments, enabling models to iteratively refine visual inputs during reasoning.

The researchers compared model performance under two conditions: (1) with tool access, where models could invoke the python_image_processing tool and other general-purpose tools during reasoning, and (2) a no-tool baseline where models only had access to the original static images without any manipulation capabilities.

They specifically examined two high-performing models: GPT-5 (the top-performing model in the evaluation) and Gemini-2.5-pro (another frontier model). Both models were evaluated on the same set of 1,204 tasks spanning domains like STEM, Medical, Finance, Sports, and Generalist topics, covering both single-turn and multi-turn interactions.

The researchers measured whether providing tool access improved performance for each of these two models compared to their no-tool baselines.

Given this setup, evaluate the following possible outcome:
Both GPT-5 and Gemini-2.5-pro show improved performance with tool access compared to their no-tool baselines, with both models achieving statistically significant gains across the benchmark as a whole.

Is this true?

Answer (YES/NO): NO